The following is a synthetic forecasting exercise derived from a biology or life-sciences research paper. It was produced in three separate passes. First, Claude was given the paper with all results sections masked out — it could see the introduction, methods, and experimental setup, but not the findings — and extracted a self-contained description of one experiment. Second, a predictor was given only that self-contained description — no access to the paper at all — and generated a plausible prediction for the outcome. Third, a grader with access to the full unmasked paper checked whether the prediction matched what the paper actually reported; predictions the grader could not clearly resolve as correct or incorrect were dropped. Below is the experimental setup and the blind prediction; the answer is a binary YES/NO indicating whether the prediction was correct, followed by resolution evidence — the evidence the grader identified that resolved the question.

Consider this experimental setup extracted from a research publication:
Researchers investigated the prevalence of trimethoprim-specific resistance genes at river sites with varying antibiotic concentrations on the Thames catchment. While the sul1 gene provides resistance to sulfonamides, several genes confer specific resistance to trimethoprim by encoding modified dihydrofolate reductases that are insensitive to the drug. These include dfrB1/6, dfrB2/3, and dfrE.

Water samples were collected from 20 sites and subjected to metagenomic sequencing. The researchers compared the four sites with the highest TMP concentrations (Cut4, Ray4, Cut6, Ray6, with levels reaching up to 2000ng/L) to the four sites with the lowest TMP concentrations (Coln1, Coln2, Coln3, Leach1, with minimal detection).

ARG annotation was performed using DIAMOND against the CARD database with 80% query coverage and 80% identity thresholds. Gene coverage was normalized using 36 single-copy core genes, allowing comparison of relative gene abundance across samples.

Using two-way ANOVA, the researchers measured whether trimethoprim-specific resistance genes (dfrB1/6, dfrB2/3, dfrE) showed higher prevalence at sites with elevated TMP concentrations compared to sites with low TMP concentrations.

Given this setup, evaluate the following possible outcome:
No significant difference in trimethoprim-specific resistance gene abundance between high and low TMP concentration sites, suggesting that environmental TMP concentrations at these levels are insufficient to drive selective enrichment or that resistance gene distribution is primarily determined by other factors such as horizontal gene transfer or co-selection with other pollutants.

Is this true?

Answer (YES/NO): YES